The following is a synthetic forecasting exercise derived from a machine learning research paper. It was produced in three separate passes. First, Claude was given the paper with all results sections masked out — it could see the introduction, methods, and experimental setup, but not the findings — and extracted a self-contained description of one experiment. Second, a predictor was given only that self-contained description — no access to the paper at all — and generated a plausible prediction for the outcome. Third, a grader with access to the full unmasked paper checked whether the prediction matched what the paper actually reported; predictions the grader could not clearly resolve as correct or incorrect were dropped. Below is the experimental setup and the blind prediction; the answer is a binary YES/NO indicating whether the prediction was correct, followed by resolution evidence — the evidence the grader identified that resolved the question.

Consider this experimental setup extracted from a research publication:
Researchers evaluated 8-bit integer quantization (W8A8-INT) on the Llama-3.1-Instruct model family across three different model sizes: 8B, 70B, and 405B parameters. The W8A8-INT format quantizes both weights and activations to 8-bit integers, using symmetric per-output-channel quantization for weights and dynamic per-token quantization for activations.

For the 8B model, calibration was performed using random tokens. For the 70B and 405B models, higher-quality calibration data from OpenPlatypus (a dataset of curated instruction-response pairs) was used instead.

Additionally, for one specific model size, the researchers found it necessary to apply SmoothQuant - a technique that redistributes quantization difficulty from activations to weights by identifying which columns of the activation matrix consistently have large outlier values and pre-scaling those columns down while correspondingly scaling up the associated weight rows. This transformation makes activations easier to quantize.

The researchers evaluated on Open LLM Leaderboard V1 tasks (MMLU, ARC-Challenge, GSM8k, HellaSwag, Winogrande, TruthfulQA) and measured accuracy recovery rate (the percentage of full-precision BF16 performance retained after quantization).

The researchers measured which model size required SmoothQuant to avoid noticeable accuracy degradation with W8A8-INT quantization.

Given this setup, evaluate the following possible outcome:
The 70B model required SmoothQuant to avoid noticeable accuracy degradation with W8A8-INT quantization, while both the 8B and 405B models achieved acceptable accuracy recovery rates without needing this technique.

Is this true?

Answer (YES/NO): YES